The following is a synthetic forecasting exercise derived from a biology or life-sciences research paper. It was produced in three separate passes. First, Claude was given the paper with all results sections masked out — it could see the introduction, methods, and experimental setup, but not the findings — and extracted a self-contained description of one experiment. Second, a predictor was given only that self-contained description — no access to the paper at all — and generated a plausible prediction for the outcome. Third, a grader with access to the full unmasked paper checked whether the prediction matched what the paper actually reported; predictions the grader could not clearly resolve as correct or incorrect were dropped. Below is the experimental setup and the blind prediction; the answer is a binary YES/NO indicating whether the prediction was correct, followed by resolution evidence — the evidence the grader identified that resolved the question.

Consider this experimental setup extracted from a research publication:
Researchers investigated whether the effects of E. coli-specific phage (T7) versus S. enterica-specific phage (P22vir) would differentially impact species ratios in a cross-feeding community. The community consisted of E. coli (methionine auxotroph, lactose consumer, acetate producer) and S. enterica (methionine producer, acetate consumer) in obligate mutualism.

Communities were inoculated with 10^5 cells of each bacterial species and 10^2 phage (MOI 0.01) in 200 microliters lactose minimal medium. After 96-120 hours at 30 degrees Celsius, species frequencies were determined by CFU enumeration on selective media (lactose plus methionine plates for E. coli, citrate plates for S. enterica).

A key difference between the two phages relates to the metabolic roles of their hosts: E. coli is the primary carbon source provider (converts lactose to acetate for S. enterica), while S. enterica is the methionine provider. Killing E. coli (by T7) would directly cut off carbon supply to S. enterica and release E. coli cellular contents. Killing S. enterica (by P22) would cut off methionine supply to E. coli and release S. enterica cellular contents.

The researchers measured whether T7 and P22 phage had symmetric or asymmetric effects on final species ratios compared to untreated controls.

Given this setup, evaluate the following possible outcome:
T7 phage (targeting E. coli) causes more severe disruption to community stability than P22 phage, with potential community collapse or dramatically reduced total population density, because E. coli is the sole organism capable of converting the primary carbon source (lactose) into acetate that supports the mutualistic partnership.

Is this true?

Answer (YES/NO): NO